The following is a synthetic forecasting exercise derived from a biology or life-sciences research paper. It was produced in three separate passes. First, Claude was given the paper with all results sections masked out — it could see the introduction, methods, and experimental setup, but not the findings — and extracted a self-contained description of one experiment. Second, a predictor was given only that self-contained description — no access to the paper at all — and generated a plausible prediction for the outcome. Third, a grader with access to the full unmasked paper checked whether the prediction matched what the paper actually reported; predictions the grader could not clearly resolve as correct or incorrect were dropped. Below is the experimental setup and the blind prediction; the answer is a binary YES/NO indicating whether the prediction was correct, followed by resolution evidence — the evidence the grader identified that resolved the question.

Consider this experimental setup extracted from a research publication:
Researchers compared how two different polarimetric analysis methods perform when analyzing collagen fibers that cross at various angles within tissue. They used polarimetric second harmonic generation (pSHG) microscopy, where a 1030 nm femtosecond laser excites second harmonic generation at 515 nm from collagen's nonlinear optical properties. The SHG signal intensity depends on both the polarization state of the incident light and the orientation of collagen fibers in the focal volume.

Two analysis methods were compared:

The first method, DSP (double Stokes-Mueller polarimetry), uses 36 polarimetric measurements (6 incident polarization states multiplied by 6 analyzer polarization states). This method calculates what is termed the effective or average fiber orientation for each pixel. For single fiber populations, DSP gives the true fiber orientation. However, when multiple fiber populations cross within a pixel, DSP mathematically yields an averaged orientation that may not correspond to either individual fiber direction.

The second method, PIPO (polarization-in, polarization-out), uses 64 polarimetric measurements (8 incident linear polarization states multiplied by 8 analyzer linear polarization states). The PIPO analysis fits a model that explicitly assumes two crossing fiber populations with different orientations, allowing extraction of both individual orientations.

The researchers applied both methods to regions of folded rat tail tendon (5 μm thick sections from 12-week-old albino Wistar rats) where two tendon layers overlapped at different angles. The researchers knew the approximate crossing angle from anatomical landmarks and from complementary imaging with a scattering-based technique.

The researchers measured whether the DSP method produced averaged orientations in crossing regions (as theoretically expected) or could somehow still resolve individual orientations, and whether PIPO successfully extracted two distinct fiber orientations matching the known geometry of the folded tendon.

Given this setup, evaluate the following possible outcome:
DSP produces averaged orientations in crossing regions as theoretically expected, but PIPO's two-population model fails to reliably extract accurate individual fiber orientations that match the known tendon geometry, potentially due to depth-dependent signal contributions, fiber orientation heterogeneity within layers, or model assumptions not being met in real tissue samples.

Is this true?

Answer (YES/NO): NO